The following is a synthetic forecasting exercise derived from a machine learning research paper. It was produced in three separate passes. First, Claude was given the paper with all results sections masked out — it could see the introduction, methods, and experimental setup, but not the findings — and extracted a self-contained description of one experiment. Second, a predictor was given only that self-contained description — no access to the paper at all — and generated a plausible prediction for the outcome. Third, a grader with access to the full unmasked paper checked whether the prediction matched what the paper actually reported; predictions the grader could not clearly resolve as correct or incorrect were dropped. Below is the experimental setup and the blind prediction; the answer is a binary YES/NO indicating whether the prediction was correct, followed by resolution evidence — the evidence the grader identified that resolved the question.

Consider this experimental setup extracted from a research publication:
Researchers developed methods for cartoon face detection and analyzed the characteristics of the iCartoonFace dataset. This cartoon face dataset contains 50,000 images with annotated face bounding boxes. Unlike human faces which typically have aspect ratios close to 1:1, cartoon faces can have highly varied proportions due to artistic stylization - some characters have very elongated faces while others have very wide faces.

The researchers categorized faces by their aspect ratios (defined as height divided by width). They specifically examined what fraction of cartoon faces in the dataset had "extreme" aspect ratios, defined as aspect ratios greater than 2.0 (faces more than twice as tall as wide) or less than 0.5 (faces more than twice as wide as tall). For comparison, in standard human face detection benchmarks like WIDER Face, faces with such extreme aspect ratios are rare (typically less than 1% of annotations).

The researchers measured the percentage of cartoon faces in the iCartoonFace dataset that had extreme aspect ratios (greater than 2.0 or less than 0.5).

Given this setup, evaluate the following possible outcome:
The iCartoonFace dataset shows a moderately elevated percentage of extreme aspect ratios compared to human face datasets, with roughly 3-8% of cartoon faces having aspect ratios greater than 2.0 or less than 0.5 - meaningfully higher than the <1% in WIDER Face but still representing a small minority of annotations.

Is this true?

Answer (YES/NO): NO